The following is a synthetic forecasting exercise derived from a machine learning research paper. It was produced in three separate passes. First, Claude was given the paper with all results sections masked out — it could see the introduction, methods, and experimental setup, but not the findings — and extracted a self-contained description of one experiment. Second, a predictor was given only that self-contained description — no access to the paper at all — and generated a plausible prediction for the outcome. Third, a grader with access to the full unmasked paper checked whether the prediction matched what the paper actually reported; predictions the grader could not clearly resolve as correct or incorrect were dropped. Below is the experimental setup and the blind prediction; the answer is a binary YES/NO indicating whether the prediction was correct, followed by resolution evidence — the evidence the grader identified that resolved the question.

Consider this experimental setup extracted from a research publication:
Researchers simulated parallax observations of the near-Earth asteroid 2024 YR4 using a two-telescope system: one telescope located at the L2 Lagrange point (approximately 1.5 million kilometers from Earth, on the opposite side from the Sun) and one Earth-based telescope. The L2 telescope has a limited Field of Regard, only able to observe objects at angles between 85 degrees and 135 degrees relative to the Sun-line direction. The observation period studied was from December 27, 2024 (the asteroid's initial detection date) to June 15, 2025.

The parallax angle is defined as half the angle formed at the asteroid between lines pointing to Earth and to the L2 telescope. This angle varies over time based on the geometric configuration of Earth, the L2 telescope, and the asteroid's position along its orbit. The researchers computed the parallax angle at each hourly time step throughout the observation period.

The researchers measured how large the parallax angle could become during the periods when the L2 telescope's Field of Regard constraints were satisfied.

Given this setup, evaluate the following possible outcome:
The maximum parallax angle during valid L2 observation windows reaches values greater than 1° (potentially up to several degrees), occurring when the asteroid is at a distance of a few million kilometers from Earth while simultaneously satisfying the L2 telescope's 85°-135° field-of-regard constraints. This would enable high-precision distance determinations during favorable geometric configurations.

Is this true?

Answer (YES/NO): YES